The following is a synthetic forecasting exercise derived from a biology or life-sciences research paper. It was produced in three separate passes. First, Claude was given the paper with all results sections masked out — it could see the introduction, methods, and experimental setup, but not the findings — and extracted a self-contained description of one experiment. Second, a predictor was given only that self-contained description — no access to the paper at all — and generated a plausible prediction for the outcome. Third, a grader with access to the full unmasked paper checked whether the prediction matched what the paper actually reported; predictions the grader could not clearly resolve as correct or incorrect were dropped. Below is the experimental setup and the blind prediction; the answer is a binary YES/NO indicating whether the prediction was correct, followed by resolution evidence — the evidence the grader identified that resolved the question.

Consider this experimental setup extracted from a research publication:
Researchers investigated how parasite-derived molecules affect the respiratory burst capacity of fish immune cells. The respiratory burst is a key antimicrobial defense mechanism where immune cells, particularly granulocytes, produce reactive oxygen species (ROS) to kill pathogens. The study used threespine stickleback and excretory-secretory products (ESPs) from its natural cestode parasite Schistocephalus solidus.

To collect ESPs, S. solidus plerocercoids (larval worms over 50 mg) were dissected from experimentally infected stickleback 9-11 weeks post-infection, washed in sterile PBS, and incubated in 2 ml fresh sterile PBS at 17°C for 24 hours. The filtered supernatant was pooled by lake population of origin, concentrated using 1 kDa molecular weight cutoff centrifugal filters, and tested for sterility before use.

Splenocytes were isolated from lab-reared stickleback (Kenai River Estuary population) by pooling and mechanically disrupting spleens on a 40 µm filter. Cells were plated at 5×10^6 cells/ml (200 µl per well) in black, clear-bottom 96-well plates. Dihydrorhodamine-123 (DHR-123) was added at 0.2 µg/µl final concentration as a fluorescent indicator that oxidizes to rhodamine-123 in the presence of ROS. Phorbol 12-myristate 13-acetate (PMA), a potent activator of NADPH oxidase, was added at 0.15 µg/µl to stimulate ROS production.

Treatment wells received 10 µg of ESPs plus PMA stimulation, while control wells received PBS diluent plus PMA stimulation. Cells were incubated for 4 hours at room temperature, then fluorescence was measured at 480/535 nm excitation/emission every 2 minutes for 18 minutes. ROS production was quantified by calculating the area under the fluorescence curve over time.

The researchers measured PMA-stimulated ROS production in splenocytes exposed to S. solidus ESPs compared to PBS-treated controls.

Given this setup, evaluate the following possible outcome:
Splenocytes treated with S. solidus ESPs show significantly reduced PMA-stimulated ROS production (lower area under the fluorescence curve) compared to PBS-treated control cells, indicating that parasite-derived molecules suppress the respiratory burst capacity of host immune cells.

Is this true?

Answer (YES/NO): NO